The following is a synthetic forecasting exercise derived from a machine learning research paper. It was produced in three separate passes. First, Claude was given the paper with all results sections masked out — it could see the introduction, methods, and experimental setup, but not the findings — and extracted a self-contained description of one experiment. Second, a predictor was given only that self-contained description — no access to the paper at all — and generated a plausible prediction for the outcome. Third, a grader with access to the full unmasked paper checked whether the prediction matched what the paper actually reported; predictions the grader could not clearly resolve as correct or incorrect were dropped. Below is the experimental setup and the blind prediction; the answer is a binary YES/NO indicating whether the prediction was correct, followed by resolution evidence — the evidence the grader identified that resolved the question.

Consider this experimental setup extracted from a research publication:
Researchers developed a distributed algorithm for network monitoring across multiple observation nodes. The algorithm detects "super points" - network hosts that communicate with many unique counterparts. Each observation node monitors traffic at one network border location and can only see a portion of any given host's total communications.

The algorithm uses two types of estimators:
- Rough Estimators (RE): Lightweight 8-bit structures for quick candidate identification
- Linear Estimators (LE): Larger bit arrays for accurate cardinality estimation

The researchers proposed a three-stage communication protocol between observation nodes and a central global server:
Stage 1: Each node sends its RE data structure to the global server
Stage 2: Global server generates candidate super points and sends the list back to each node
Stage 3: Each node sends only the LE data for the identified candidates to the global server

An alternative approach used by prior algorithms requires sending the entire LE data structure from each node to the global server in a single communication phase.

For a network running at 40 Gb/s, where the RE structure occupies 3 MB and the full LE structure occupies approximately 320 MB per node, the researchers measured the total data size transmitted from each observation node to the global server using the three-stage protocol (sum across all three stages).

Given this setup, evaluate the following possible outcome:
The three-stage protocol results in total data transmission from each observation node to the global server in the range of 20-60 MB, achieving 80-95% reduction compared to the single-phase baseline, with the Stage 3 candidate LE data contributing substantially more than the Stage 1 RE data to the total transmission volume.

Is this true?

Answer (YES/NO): NO